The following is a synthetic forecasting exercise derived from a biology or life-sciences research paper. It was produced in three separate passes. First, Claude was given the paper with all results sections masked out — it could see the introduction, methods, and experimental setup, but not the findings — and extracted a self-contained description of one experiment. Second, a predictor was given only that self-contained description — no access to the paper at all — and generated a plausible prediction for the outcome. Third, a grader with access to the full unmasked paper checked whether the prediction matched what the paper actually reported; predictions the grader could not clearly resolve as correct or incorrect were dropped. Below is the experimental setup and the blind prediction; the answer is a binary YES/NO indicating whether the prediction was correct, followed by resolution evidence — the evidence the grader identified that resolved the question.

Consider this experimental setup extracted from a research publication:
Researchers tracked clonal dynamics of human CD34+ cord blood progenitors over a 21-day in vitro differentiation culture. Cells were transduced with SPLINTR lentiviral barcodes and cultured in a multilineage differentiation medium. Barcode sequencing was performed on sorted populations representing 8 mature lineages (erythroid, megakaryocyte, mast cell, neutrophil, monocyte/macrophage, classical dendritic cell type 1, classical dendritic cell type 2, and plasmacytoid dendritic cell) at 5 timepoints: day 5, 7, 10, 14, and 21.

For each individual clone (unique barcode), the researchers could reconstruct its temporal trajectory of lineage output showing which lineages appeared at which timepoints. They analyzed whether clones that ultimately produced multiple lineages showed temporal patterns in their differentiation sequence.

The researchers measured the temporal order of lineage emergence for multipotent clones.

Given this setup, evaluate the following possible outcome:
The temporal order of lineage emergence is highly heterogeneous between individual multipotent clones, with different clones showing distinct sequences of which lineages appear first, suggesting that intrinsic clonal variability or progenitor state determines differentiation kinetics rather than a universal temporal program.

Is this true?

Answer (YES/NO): YES